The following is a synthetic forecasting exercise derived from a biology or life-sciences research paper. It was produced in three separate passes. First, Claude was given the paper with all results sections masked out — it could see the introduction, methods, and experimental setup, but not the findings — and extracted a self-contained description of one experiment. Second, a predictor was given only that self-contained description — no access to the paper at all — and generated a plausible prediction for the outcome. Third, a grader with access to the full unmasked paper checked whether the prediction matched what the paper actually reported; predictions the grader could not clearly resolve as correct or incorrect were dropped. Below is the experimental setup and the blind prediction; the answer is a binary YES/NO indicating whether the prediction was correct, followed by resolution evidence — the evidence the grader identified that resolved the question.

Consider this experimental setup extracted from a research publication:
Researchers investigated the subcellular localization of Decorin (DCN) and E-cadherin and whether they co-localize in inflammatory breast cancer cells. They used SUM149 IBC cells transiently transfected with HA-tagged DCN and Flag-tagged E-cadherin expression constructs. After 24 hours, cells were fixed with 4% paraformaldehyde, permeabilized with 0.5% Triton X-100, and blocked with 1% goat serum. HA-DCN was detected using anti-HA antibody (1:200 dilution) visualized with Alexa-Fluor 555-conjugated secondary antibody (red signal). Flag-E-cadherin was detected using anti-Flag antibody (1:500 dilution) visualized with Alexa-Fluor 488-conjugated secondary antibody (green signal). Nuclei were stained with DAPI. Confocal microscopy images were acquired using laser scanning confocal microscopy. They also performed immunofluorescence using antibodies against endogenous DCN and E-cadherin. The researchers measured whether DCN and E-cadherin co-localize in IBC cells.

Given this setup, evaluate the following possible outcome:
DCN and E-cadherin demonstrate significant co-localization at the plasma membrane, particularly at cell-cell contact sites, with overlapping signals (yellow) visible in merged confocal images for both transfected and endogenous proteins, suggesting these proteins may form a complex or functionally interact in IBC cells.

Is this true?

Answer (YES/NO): YES